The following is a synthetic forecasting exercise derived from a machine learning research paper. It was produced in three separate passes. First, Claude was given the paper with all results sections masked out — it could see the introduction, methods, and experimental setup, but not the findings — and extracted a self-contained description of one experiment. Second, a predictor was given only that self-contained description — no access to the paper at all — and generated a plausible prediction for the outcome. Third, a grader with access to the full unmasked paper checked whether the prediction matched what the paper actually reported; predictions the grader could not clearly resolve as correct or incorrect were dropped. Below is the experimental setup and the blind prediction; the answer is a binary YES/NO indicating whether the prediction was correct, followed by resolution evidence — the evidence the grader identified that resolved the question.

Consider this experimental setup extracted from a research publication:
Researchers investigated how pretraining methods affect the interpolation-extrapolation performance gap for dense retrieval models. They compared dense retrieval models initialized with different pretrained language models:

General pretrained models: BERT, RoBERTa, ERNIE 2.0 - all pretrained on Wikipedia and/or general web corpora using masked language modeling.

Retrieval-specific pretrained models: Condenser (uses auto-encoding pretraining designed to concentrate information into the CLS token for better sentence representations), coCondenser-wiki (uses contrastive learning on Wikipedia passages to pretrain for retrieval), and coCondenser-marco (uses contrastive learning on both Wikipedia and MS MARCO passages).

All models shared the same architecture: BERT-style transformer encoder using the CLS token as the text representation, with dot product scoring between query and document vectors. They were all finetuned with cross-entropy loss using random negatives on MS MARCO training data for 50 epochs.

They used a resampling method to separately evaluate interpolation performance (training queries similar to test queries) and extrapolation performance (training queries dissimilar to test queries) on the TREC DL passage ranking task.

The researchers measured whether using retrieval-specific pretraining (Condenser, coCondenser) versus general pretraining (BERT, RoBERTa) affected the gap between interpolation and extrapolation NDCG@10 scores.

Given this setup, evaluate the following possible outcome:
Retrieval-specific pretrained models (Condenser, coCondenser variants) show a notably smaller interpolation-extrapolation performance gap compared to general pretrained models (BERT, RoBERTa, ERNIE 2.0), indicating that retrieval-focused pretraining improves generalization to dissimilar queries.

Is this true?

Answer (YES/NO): NO